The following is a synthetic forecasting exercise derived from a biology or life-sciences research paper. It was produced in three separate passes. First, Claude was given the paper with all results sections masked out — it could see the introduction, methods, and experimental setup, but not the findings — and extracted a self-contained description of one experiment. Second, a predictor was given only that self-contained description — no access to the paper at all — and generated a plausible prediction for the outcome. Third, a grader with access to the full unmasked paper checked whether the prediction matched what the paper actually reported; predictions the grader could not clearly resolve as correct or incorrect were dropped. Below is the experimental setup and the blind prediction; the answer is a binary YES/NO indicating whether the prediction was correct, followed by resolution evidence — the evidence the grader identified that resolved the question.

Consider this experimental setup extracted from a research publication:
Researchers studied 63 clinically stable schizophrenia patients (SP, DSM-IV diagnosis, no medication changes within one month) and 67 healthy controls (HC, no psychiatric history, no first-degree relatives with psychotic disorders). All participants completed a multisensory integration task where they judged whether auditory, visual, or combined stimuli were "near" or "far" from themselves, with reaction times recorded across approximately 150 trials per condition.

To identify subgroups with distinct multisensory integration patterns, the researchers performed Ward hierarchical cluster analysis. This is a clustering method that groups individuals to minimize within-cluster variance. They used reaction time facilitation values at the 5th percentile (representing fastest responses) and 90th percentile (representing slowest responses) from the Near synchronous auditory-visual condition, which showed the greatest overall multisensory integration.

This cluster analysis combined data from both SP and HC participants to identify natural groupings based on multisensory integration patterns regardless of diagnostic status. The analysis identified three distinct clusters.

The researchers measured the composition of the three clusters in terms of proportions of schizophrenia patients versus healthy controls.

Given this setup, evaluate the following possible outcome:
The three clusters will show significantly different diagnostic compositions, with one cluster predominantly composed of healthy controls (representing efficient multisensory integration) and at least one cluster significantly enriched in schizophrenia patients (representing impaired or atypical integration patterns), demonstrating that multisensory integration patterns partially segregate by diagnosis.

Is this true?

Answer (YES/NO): YES